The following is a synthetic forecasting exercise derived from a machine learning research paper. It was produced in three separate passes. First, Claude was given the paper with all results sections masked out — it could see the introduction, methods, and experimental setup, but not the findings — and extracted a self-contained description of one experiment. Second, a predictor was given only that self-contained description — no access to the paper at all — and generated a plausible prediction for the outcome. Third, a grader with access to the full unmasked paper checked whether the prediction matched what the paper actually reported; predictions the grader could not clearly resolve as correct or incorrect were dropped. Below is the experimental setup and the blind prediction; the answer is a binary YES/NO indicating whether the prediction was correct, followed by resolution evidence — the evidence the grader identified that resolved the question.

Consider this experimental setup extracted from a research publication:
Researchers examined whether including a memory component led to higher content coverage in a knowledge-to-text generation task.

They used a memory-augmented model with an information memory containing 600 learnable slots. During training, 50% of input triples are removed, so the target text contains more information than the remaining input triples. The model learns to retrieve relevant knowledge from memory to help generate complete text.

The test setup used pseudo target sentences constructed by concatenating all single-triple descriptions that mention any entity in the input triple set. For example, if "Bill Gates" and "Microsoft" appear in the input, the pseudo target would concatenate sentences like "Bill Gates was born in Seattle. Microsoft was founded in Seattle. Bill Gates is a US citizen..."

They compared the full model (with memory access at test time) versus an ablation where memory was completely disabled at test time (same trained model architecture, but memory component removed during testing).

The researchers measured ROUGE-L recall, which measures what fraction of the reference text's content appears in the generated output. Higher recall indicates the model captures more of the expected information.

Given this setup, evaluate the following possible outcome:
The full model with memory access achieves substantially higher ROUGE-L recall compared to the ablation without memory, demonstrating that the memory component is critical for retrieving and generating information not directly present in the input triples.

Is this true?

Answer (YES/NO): YES